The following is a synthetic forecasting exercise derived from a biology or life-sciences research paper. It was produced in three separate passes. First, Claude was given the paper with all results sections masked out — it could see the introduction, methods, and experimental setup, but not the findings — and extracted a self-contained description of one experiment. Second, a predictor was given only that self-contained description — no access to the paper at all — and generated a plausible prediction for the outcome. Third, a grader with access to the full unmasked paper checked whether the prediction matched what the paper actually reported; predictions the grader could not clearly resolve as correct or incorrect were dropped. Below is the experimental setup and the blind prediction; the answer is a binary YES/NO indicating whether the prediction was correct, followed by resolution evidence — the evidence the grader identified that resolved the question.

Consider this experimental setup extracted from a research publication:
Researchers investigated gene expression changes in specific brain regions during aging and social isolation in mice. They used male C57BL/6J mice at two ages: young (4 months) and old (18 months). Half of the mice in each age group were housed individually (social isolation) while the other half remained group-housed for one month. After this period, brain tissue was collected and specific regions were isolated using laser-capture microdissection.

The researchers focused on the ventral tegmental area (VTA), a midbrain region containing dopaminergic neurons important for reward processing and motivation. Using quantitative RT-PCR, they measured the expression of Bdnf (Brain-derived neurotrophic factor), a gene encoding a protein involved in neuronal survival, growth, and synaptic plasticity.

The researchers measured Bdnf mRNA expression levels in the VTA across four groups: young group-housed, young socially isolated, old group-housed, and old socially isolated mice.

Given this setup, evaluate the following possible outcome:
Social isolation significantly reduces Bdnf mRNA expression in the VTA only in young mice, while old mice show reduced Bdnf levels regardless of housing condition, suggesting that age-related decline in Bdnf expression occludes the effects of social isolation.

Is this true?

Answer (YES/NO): NO